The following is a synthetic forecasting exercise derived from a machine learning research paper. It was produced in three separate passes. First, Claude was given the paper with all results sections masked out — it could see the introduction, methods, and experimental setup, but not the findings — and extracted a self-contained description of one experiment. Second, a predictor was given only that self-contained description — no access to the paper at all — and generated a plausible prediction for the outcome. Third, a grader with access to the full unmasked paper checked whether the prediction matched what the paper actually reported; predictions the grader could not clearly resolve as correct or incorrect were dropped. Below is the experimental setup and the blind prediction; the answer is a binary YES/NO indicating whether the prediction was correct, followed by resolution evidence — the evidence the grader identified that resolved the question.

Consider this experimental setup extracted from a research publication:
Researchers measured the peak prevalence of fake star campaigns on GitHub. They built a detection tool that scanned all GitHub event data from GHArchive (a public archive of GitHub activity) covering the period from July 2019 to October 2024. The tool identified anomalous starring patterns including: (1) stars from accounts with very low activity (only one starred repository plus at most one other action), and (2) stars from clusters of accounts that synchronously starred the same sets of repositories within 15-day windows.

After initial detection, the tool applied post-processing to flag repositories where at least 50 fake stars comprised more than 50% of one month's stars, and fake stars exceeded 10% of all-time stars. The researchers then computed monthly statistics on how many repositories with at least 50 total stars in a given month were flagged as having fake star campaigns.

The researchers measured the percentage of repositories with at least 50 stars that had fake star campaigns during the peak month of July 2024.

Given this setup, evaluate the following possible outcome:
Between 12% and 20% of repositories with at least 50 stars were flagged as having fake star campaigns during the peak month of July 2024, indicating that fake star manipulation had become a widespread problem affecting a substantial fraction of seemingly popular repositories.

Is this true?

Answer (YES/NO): YES